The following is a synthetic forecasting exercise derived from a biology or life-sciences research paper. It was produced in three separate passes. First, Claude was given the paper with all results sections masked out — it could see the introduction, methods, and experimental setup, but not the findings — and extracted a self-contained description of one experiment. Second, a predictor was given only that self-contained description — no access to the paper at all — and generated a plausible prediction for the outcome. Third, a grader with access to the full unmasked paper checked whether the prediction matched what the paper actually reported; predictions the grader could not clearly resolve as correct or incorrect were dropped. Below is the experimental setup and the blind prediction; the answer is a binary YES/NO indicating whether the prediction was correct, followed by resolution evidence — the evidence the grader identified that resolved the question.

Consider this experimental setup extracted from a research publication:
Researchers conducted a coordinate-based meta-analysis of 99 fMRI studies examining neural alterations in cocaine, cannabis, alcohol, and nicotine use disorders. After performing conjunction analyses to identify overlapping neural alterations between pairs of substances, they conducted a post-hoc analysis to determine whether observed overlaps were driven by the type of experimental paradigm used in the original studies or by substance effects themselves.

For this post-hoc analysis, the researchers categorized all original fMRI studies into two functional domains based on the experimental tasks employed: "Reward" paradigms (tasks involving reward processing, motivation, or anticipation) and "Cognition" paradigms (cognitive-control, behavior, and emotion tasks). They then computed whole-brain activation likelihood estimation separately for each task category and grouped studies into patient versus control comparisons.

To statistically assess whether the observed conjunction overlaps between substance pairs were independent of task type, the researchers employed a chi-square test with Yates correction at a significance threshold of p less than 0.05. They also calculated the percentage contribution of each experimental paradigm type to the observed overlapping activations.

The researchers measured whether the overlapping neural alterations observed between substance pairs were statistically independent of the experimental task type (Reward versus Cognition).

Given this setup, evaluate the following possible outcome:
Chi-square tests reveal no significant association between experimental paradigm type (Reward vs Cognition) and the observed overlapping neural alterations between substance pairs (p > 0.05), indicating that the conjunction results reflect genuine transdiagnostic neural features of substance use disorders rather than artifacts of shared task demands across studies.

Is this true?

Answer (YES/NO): NO